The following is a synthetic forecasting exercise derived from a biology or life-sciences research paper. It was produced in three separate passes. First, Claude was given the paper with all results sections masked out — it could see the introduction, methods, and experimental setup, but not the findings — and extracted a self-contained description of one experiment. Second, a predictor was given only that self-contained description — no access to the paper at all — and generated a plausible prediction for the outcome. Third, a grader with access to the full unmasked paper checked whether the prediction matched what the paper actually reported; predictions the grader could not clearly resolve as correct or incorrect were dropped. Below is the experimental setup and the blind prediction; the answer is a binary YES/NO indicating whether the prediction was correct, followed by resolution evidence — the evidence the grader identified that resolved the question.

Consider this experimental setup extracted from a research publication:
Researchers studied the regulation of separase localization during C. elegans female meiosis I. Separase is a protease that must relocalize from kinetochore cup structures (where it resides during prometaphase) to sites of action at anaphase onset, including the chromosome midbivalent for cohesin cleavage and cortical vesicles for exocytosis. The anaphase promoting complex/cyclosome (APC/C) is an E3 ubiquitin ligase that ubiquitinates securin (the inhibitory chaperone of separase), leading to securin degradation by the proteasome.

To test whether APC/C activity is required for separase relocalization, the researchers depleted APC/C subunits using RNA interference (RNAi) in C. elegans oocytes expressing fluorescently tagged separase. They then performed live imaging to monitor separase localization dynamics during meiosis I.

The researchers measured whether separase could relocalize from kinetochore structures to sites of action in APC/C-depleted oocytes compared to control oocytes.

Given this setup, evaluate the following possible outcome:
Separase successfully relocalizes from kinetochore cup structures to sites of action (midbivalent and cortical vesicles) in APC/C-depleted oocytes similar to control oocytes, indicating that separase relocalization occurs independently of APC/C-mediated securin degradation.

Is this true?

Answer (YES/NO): NO